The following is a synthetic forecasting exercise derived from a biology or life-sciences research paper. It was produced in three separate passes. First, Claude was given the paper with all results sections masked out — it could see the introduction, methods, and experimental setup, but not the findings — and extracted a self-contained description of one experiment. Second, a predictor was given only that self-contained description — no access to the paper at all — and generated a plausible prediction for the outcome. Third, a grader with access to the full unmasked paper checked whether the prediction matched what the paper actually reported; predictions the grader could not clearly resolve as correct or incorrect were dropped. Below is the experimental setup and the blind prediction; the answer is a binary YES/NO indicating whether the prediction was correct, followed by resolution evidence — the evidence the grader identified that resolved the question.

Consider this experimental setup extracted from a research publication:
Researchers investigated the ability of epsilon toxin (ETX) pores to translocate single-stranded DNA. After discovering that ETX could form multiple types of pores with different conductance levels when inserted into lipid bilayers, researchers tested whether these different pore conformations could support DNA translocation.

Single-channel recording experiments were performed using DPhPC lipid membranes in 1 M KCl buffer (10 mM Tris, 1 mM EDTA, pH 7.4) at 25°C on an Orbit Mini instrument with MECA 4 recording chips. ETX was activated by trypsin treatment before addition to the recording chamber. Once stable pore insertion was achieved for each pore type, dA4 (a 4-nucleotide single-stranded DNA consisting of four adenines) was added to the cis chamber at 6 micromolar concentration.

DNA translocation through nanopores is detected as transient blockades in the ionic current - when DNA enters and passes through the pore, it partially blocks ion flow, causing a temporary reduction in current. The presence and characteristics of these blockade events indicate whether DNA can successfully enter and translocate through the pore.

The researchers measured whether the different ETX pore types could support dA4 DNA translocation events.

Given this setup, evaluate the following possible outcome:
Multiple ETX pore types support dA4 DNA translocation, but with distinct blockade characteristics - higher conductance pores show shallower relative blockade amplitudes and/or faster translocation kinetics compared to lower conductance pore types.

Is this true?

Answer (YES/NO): NO